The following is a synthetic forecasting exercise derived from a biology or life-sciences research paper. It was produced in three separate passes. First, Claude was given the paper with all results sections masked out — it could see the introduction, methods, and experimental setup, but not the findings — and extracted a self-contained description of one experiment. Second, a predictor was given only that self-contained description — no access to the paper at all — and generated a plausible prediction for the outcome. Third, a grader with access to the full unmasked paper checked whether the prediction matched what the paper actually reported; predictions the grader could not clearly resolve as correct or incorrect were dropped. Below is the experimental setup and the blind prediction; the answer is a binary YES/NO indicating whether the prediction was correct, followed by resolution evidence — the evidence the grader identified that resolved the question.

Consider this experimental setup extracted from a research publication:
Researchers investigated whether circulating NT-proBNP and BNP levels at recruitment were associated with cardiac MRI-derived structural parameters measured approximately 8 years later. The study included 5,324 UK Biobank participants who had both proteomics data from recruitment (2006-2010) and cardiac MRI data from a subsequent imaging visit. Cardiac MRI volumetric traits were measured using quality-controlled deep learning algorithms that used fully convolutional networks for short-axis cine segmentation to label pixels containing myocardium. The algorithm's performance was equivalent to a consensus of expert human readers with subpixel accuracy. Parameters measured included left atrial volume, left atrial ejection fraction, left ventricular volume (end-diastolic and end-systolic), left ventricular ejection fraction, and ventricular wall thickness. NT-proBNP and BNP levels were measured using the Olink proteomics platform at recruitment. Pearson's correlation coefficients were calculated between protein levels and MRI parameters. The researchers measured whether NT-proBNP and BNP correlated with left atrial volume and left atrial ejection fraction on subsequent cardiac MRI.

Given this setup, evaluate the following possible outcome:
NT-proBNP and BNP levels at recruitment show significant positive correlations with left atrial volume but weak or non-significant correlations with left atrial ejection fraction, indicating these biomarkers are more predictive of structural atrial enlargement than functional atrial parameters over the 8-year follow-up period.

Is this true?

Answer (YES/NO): NO